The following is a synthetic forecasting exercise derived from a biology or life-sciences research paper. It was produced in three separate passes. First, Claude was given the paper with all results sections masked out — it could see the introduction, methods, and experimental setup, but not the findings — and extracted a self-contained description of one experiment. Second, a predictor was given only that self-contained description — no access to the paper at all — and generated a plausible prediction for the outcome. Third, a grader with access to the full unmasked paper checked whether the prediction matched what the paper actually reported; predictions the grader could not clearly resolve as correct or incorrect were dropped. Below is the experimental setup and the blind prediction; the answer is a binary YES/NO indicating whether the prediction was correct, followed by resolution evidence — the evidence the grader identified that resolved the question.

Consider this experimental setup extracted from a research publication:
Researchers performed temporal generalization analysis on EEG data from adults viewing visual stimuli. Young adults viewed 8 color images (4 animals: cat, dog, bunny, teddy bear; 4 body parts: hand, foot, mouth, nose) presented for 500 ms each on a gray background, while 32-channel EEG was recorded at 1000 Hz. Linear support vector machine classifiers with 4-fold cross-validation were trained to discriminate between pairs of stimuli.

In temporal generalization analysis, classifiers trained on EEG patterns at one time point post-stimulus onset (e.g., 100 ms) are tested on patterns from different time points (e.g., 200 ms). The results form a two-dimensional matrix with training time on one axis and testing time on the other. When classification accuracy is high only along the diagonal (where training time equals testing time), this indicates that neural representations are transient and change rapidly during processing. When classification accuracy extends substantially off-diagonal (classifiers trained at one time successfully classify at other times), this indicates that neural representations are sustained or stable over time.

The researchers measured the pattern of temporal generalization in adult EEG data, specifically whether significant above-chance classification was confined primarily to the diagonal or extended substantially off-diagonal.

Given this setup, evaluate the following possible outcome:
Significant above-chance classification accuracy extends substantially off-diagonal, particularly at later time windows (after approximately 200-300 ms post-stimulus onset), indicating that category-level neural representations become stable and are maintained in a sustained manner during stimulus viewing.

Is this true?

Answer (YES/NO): NO